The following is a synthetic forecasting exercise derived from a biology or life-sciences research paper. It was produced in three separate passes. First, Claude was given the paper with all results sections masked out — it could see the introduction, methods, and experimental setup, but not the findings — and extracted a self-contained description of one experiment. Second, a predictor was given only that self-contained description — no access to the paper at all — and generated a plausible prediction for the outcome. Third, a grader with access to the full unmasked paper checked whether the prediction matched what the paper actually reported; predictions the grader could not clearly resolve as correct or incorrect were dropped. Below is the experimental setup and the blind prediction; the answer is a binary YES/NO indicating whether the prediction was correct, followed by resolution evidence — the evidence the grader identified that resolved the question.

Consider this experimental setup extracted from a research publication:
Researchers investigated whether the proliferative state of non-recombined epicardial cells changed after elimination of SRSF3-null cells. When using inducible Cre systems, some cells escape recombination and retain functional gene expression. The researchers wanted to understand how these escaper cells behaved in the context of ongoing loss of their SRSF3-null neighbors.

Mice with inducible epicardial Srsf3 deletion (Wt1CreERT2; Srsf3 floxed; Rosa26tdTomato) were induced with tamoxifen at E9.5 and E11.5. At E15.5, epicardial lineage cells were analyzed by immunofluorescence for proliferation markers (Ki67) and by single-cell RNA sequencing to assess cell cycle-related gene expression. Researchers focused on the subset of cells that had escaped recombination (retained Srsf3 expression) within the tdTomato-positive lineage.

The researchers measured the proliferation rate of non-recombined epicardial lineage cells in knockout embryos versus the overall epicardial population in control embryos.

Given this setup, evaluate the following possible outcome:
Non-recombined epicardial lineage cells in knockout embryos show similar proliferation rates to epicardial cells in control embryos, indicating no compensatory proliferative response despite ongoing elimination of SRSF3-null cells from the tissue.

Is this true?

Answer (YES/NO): NO